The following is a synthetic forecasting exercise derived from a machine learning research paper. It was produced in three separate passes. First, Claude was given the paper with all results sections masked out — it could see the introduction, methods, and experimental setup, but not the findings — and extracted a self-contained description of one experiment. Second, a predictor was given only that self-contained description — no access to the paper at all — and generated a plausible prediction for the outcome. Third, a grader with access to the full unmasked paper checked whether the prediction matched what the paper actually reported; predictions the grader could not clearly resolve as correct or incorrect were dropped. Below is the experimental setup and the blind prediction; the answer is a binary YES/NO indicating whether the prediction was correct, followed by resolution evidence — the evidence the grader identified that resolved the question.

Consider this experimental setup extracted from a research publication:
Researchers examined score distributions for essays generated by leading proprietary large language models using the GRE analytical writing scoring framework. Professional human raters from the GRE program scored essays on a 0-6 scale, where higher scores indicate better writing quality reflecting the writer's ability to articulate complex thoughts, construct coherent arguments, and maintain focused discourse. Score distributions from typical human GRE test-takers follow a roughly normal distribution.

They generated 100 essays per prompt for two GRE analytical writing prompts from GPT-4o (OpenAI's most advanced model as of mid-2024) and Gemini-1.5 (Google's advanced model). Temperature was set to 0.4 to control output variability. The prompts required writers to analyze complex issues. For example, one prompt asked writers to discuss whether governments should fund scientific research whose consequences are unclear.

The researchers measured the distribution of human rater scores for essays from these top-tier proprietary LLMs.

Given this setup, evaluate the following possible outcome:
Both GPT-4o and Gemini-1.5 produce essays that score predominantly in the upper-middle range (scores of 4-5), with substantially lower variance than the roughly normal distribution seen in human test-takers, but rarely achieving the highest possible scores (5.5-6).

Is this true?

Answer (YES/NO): YES